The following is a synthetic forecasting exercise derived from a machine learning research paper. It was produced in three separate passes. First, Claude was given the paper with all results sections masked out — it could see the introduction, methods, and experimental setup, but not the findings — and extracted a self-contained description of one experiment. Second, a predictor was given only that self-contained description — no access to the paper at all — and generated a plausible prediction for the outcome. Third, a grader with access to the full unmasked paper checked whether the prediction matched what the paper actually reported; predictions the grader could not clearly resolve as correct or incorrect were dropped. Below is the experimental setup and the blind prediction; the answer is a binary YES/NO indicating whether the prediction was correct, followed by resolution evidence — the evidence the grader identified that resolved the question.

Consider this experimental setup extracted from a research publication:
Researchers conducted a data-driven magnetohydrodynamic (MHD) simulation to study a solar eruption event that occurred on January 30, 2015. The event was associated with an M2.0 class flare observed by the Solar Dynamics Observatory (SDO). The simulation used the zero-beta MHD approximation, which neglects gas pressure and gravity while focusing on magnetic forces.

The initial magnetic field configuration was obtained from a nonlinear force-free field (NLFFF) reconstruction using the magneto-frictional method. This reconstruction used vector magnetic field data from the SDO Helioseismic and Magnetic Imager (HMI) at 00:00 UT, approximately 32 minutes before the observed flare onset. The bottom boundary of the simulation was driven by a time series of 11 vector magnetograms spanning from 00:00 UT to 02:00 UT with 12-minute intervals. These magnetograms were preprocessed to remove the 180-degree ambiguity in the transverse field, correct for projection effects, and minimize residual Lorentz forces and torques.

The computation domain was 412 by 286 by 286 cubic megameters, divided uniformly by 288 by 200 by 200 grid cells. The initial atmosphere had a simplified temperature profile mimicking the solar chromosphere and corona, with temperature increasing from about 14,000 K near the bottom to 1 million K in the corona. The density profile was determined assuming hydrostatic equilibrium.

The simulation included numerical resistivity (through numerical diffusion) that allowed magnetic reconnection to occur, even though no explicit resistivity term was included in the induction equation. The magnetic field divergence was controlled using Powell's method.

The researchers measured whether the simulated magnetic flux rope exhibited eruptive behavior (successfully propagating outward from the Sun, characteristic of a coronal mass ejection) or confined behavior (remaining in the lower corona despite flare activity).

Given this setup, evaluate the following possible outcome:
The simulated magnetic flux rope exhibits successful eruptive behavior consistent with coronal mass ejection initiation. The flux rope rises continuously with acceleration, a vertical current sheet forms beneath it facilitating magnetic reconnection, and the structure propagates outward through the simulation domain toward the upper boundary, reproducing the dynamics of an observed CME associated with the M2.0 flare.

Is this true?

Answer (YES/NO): NO